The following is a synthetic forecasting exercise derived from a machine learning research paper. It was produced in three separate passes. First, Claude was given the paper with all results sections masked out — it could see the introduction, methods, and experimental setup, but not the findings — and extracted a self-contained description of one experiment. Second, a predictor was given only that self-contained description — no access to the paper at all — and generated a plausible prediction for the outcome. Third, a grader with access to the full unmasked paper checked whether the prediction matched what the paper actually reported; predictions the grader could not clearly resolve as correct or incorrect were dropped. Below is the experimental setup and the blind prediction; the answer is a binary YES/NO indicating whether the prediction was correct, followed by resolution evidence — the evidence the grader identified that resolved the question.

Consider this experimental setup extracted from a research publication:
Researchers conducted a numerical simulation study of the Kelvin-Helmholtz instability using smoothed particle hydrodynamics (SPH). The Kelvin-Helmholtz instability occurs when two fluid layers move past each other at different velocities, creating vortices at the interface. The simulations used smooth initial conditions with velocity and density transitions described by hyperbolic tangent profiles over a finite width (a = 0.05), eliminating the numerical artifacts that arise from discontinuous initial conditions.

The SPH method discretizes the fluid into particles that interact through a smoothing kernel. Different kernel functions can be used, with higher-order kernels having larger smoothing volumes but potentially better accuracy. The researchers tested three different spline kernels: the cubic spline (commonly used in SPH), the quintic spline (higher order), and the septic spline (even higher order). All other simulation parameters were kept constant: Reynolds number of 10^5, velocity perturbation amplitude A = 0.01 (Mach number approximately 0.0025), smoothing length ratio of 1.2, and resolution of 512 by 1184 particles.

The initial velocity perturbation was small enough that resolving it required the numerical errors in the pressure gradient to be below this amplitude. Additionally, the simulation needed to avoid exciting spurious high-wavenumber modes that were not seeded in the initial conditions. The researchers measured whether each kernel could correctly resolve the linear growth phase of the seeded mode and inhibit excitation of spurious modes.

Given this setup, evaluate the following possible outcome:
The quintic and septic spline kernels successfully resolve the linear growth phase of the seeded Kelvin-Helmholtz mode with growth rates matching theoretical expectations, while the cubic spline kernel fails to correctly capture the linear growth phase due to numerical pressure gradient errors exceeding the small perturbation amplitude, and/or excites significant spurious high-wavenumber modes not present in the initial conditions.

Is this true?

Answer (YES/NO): NO